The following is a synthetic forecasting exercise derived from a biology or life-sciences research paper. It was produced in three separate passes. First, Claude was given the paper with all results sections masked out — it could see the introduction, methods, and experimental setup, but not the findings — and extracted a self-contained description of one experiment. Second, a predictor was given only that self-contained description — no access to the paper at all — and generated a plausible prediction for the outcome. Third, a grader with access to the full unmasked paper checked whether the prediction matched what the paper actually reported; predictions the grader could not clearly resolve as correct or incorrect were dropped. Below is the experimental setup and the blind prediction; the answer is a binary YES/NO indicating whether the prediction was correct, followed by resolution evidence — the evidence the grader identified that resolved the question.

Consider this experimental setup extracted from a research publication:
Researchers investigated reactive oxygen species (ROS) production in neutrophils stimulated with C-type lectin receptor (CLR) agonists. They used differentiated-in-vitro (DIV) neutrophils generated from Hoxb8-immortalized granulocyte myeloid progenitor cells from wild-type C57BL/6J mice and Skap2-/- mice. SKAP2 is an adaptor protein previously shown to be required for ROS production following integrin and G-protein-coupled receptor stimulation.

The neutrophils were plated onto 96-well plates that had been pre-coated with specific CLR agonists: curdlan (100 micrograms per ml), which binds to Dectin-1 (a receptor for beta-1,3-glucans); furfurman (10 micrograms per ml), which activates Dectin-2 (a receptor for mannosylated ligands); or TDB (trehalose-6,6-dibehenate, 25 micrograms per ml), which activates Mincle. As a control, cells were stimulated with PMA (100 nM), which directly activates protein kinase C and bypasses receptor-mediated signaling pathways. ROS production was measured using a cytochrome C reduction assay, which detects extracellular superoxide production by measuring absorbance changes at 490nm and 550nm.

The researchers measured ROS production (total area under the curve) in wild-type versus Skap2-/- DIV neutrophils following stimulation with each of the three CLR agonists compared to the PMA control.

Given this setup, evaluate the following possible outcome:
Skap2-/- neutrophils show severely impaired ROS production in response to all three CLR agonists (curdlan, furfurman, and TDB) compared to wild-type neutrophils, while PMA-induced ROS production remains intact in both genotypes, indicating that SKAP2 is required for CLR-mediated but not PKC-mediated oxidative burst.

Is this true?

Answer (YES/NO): YES